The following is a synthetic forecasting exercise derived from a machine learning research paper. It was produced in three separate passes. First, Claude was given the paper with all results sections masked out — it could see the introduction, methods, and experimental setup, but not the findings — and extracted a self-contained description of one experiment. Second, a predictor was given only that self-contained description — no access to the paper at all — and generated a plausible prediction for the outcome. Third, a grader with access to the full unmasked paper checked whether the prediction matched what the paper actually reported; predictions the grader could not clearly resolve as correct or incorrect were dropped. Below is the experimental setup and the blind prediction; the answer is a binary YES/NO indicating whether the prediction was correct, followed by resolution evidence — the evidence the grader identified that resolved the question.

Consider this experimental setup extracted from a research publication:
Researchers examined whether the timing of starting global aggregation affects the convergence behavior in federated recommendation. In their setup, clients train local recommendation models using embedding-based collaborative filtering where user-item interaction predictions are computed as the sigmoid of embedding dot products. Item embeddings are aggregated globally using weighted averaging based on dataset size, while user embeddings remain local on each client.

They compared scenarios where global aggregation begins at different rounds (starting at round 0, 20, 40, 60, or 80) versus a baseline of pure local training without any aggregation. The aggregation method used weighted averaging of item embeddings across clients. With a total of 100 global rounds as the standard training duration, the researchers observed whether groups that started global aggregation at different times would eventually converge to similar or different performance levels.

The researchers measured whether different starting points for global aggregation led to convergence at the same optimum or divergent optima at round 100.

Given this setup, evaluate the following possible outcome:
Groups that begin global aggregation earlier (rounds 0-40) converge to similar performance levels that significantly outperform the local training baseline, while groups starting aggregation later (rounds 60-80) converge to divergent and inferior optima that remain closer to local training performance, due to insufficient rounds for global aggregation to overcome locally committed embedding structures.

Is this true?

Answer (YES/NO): NO